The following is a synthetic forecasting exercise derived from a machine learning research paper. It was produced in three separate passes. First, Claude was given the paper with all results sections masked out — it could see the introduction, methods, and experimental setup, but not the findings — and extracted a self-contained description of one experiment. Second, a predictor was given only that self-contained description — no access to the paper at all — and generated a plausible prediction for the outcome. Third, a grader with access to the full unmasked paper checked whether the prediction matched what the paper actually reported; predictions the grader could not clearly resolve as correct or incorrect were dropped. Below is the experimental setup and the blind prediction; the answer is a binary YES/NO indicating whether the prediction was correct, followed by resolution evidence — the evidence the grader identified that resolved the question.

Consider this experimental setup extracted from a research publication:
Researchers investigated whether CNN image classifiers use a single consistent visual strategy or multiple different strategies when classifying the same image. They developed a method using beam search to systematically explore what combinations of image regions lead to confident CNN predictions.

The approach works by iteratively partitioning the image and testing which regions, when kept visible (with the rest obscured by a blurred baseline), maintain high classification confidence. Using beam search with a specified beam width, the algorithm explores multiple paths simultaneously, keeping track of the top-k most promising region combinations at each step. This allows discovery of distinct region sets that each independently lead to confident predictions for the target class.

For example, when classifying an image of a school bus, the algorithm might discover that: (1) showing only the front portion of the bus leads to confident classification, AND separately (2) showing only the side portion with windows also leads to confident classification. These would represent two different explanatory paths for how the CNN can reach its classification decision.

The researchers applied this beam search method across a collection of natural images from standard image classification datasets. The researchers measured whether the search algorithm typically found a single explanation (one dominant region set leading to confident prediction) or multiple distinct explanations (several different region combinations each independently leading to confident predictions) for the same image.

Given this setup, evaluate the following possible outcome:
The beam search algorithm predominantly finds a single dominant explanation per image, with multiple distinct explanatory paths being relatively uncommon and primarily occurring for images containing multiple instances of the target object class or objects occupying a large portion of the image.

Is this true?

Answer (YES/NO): NO